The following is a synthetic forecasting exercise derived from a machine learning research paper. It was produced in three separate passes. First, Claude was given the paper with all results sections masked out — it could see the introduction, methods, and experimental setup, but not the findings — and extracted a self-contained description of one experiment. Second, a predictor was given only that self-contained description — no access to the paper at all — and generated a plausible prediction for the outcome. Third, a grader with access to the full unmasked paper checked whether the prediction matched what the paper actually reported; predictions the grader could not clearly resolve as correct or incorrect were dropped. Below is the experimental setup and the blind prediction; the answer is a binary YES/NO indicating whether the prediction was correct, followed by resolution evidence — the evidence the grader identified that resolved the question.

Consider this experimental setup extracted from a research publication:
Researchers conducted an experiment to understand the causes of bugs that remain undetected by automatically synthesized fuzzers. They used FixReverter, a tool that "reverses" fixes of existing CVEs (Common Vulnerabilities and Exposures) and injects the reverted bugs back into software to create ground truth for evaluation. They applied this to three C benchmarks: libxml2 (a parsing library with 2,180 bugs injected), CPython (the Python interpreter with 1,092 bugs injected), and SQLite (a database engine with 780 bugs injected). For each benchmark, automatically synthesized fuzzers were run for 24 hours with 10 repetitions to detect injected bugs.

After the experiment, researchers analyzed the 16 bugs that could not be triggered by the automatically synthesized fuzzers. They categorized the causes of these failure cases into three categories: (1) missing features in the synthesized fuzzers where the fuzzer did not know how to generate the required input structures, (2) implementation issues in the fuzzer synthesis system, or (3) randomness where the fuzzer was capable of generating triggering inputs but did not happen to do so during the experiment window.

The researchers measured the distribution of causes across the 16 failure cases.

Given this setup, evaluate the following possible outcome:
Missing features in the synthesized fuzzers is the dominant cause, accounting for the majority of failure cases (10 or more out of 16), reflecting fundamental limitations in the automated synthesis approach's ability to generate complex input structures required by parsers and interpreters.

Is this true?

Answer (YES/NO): NO